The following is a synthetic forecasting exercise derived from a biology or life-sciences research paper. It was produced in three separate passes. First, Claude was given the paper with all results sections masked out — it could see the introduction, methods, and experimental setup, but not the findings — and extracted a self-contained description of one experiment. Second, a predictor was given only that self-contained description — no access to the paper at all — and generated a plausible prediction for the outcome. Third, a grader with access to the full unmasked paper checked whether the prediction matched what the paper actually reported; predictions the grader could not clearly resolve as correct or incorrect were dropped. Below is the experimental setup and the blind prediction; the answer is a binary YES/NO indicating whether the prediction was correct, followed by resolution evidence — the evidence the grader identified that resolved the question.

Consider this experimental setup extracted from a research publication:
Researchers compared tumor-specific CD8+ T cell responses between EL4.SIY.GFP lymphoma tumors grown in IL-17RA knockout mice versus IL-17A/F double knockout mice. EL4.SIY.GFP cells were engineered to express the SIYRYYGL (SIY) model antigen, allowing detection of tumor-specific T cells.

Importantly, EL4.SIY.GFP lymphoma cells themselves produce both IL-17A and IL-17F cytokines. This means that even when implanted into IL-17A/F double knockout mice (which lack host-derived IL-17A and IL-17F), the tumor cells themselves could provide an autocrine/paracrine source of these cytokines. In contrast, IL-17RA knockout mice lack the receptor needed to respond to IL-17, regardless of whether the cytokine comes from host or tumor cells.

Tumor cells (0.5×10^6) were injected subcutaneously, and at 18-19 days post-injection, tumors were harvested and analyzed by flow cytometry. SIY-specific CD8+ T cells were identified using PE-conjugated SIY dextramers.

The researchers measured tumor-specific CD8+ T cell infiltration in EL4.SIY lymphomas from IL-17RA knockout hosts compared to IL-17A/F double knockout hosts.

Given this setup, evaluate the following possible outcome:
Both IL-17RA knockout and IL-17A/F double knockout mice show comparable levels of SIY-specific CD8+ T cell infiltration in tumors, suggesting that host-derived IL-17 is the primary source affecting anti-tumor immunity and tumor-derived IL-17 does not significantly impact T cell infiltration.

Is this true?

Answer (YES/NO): NO